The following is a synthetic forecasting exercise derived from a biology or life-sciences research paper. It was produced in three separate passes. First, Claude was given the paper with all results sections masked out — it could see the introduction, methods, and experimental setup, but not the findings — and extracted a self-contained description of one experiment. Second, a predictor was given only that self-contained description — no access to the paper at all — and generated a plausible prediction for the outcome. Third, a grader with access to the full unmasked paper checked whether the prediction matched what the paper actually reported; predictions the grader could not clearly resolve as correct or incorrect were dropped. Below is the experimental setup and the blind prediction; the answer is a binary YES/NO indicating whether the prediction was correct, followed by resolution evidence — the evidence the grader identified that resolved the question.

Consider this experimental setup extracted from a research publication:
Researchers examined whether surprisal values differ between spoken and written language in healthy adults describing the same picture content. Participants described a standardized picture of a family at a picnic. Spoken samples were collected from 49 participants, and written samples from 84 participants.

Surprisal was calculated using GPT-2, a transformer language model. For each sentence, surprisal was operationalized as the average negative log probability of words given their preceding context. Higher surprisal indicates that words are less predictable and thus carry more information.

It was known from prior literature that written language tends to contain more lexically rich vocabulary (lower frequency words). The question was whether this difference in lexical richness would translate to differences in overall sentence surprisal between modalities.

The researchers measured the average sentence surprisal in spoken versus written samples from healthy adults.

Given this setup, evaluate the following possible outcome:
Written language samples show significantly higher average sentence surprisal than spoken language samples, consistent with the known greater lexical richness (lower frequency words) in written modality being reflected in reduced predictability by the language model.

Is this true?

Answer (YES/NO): NO